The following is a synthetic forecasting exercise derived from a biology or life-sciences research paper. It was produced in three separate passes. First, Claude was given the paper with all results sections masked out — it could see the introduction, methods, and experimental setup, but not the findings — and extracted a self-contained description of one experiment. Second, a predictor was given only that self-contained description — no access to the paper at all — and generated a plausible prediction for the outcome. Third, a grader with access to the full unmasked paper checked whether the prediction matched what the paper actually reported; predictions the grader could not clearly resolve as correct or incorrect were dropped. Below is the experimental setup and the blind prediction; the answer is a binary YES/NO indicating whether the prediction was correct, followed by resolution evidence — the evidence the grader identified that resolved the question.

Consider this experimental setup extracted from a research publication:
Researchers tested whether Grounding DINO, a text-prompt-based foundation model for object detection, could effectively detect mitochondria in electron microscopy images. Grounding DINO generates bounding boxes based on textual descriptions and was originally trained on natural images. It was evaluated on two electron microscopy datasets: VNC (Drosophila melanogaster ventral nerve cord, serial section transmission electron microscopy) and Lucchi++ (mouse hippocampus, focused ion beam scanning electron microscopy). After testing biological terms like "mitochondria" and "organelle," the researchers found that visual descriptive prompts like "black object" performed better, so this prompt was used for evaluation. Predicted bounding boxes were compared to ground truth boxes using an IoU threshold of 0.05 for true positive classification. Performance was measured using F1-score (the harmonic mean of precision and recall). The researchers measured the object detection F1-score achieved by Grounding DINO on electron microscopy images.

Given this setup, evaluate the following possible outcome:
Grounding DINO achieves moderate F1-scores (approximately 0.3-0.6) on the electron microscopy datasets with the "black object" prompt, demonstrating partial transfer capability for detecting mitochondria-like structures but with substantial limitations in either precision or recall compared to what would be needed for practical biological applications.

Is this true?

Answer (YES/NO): NO